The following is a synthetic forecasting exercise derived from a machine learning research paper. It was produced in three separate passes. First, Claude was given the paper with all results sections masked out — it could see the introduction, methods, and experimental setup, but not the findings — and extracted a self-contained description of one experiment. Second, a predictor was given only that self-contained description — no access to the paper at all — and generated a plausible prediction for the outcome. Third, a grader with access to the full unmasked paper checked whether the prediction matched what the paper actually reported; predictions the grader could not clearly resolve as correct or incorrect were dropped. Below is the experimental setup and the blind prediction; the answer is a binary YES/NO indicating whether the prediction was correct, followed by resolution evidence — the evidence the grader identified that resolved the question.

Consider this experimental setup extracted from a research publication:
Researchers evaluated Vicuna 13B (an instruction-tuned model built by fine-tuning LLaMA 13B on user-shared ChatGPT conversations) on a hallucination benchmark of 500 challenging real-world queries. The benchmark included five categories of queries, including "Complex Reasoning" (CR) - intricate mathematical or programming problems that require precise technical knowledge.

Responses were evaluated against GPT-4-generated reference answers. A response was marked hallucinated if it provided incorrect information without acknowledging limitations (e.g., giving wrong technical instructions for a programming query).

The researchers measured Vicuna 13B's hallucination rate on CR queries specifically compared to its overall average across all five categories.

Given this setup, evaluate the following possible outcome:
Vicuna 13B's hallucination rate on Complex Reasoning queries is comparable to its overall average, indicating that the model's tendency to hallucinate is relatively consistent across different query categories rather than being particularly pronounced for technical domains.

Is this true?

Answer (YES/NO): NO